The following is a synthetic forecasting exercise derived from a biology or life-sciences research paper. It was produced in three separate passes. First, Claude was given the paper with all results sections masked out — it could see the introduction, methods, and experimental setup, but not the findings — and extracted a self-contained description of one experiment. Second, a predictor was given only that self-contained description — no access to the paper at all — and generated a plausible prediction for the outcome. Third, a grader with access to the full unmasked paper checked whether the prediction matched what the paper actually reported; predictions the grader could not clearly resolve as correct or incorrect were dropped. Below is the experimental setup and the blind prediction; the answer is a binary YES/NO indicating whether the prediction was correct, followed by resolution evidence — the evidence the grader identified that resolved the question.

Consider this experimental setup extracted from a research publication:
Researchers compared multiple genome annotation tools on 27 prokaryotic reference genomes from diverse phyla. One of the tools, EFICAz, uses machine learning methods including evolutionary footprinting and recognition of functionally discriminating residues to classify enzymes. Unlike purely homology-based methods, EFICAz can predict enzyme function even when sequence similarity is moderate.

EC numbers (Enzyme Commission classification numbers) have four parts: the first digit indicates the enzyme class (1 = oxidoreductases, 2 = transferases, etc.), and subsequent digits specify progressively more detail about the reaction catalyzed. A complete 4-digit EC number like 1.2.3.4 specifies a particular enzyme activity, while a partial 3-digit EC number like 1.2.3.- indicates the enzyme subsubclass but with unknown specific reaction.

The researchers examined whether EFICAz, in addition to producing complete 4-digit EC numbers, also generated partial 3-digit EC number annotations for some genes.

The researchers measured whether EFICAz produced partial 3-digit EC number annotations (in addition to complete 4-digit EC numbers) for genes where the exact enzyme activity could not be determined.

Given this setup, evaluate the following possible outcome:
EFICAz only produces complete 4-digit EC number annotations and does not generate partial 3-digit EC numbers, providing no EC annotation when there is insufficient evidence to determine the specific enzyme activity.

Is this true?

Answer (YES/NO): NO